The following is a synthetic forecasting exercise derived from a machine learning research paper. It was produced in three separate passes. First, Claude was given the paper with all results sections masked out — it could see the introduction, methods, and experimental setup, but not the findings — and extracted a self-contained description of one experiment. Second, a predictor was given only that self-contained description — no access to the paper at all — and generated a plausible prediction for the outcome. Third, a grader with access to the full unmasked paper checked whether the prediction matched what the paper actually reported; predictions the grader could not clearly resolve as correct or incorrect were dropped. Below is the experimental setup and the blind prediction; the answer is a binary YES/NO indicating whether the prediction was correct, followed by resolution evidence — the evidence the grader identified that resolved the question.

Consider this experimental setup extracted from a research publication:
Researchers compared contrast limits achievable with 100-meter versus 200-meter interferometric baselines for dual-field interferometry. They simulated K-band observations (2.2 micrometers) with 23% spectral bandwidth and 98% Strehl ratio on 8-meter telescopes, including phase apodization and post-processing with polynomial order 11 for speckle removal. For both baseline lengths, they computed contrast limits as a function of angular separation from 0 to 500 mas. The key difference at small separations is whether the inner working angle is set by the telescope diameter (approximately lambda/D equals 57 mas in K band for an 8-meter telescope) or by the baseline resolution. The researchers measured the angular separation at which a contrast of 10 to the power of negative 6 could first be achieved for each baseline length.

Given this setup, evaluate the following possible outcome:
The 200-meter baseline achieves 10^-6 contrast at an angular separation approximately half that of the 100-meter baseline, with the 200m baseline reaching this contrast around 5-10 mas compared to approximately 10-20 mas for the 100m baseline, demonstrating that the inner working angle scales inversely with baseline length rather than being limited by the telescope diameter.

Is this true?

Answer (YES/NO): NO